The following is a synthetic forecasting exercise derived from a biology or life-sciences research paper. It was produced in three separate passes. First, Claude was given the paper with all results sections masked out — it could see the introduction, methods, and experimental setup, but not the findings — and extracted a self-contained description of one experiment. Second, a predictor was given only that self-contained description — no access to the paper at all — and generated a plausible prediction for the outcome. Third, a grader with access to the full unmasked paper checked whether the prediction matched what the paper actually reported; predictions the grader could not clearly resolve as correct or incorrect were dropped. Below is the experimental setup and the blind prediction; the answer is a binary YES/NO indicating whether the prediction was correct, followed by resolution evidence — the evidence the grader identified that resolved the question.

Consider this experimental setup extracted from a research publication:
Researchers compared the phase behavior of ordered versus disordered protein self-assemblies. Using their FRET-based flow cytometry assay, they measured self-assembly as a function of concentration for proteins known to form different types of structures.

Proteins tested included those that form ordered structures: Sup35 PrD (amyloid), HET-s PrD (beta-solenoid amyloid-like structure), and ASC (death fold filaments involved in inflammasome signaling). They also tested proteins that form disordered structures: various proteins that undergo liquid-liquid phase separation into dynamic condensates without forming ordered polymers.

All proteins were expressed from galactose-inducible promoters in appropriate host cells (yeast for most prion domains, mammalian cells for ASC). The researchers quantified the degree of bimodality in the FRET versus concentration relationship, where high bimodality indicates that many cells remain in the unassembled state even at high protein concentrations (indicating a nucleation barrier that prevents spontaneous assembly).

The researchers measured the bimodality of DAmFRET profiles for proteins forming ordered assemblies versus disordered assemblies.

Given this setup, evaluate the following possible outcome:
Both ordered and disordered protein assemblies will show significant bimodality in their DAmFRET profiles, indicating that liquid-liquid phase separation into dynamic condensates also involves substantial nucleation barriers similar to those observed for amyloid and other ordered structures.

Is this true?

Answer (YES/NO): NO